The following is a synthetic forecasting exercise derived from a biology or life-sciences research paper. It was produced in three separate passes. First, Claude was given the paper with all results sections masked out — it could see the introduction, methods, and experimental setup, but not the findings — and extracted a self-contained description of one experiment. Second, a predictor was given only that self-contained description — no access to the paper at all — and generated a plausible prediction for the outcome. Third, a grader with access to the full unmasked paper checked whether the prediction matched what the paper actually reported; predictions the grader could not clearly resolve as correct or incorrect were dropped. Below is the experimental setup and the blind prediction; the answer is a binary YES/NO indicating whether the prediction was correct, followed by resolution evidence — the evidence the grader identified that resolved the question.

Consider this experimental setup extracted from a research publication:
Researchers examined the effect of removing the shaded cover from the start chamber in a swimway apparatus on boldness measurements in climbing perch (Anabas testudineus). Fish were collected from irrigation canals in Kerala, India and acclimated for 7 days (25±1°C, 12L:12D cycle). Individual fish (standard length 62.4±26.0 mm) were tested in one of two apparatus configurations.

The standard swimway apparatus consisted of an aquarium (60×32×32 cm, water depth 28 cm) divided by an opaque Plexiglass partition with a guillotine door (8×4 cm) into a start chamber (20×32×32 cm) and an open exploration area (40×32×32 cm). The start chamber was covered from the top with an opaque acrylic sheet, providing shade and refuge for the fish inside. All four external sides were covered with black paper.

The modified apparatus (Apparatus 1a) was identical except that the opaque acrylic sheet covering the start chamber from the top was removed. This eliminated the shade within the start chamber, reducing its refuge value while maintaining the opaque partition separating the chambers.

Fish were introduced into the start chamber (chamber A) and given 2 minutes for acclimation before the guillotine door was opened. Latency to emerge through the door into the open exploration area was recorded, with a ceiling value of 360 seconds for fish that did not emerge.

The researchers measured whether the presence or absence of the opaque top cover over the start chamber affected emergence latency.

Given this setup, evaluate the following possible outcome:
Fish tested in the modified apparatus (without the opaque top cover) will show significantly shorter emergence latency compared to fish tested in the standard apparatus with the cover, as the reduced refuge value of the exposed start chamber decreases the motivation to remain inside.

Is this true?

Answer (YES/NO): YES